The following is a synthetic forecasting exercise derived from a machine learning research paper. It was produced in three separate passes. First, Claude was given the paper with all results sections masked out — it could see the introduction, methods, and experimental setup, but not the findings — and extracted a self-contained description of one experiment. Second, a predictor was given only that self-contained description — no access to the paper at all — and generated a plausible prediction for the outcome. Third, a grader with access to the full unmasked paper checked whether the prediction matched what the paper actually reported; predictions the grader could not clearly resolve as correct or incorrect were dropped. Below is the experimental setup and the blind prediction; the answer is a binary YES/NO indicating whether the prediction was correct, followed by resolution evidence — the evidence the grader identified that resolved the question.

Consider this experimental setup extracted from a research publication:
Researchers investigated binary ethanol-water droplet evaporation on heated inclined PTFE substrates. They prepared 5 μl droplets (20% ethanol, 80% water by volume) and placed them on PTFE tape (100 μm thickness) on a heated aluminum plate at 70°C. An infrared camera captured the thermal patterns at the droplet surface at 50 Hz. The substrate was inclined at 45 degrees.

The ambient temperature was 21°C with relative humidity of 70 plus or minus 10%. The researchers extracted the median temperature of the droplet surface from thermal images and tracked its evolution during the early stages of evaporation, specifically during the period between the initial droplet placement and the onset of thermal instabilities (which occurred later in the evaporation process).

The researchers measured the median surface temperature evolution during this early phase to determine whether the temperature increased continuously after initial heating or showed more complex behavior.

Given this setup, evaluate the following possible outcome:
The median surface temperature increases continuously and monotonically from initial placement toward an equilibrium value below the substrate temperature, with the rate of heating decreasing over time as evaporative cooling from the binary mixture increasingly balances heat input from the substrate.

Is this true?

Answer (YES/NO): NO